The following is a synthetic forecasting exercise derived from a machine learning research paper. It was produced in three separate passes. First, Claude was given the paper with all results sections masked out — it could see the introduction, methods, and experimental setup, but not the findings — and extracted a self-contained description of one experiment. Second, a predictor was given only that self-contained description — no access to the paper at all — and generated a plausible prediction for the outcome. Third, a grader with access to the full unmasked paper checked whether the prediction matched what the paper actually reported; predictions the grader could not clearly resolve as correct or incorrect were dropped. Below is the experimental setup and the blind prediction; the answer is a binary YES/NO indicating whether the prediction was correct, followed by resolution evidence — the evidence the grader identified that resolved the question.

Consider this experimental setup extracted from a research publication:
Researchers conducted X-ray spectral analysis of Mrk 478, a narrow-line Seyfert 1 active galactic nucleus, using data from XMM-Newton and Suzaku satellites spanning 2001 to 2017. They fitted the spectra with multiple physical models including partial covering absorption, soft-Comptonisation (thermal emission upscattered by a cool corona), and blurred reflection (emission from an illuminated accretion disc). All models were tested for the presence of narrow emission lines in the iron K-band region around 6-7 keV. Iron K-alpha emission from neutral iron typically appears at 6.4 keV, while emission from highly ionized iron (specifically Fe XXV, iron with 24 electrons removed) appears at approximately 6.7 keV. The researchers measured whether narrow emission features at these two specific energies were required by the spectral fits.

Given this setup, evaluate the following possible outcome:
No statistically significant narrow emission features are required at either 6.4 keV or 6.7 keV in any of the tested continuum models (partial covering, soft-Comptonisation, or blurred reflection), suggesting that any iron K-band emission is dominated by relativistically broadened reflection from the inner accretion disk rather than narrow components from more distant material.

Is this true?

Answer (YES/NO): NO